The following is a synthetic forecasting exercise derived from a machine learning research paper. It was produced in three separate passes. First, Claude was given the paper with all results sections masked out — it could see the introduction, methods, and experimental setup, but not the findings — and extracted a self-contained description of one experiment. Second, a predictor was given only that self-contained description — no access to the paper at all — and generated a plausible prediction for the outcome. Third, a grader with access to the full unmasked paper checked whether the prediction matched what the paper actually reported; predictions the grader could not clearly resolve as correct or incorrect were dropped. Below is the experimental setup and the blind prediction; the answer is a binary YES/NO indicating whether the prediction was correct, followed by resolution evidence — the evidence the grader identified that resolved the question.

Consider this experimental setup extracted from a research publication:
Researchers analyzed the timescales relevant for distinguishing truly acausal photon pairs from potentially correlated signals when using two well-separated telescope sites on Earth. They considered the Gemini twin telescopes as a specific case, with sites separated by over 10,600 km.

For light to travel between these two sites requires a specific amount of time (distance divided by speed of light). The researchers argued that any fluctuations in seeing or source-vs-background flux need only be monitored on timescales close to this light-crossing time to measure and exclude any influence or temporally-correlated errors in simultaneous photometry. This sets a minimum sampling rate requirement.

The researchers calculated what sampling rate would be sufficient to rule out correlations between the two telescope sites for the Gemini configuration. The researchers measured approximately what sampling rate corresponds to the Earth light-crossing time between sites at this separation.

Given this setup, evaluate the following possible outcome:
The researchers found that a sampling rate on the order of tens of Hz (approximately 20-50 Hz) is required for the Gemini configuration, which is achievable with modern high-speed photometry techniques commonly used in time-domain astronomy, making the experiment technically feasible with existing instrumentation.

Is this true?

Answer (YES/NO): YES